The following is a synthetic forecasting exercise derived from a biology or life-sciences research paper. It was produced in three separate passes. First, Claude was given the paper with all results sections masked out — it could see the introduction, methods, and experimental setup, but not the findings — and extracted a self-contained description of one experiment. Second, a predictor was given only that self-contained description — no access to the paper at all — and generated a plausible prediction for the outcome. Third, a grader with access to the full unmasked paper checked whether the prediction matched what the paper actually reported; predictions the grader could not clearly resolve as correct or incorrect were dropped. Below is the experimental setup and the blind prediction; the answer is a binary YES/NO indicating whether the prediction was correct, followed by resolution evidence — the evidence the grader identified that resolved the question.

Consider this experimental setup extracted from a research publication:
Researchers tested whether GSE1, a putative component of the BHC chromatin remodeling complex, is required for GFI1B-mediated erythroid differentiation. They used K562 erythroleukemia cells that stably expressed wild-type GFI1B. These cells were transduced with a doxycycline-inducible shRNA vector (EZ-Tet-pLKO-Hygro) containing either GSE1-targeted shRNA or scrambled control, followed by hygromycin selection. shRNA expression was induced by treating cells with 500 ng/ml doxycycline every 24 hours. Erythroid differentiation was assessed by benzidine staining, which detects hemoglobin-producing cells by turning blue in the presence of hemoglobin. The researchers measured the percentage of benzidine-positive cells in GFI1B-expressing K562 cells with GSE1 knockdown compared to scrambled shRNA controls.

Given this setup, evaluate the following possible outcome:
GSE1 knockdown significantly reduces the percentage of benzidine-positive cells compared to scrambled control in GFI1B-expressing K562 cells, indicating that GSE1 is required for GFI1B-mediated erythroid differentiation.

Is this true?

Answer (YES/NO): YES